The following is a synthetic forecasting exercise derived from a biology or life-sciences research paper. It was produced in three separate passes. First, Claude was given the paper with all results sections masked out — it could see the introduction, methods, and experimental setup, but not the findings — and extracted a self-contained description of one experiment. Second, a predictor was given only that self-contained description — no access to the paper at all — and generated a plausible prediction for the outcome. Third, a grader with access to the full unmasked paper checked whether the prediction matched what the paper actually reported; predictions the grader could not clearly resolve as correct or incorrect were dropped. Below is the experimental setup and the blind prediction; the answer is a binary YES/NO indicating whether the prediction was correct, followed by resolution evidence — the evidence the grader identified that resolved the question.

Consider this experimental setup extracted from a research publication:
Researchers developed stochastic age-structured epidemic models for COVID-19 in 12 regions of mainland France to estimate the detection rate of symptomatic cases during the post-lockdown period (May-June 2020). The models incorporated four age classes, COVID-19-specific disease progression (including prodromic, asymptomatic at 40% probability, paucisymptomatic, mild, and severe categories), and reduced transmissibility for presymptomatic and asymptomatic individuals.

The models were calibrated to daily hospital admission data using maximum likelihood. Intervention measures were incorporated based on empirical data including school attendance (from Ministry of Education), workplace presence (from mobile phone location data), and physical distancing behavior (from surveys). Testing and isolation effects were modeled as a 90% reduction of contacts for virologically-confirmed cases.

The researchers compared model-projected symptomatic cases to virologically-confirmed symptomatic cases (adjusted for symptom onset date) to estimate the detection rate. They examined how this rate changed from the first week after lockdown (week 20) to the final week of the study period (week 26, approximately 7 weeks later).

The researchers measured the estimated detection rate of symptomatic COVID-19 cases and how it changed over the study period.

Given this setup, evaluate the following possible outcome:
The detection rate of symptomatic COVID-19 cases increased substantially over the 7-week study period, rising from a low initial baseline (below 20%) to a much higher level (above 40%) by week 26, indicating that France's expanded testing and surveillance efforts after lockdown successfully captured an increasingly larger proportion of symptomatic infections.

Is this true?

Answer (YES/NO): NO